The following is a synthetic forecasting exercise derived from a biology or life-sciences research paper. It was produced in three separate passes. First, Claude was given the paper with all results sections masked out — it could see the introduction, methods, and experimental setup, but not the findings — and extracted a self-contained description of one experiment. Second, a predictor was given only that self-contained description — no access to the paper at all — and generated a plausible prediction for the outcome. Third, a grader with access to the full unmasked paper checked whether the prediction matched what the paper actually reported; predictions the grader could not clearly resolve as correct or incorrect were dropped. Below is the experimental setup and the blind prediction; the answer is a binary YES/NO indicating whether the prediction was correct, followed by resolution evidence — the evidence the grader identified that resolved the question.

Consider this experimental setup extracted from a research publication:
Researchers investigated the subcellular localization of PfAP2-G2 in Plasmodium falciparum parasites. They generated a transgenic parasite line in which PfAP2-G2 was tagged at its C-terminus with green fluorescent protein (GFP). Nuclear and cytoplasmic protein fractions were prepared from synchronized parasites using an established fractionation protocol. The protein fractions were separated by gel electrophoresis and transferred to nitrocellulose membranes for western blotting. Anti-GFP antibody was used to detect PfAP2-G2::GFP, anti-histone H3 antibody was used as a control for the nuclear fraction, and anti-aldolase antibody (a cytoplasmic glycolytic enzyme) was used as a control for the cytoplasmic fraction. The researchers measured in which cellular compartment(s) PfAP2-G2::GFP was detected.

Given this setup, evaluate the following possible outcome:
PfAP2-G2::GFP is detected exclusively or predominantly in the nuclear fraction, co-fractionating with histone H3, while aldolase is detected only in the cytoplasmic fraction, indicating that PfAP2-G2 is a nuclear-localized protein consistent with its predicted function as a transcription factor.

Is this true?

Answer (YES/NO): YES